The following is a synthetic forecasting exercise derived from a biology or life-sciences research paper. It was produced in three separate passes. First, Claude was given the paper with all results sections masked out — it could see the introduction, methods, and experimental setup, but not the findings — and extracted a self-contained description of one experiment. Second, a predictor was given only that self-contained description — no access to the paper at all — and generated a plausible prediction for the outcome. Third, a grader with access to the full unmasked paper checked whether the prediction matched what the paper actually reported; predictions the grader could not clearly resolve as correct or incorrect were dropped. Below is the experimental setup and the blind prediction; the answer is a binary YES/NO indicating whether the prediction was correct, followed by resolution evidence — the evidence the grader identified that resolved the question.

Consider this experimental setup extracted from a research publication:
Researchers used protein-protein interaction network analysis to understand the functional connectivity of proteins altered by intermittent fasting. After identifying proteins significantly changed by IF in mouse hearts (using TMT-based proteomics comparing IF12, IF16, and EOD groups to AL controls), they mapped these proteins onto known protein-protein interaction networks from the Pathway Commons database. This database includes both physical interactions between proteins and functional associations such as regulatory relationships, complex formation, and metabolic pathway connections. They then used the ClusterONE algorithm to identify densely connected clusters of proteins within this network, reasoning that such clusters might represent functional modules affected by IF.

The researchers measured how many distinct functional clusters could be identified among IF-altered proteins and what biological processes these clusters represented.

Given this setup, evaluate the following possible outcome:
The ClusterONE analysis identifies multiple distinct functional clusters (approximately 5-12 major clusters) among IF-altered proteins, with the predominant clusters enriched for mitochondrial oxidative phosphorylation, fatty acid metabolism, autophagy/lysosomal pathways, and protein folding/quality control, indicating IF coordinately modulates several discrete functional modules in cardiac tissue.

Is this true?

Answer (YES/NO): NO